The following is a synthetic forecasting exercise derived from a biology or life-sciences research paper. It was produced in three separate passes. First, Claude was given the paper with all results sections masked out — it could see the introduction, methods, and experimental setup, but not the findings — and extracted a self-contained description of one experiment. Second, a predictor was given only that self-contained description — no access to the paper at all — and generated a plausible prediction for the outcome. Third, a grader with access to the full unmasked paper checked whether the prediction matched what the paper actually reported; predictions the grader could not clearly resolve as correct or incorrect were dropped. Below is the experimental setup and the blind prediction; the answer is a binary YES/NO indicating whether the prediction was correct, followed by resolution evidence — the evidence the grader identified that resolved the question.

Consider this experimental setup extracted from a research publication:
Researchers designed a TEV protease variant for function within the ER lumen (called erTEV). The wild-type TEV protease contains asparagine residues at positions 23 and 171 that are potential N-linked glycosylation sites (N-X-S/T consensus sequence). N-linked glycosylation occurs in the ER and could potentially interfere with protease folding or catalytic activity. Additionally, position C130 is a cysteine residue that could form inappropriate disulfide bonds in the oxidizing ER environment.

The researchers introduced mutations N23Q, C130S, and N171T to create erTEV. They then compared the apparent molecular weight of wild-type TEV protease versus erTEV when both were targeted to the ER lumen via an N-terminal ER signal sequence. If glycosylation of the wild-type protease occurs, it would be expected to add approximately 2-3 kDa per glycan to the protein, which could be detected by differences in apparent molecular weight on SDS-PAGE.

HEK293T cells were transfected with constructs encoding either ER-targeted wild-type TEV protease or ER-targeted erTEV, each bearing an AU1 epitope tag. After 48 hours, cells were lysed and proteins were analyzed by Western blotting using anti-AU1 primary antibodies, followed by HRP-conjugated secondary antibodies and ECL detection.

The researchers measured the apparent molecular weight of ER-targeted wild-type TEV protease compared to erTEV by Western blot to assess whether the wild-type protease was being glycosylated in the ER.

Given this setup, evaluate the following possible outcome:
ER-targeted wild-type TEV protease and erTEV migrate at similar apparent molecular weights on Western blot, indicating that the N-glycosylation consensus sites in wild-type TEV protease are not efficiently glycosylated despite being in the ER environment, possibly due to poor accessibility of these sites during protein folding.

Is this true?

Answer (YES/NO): NO